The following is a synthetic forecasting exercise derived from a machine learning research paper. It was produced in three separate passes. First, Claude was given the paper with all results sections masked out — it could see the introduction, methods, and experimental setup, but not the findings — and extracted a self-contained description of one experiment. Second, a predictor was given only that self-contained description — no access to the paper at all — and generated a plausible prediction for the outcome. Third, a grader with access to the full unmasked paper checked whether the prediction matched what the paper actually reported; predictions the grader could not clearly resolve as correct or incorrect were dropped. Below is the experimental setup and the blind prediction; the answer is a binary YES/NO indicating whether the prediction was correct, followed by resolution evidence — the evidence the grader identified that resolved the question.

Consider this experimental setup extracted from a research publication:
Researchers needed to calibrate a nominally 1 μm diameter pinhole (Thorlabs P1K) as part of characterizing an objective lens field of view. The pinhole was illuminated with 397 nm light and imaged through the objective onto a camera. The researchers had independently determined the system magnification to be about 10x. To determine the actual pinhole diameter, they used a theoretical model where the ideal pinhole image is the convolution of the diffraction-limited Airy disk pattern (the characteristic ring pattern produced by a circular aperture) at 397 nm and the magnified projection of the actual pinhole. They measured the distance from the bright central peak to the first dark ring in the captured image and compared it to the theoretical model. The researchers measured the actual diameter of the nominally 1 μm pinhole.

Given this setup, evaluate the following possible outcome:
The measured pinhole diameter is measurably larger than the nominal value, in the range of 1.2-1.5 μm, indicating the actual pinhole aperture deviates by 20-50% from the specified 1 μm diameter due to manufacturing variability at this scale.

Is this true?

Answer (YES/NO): NO